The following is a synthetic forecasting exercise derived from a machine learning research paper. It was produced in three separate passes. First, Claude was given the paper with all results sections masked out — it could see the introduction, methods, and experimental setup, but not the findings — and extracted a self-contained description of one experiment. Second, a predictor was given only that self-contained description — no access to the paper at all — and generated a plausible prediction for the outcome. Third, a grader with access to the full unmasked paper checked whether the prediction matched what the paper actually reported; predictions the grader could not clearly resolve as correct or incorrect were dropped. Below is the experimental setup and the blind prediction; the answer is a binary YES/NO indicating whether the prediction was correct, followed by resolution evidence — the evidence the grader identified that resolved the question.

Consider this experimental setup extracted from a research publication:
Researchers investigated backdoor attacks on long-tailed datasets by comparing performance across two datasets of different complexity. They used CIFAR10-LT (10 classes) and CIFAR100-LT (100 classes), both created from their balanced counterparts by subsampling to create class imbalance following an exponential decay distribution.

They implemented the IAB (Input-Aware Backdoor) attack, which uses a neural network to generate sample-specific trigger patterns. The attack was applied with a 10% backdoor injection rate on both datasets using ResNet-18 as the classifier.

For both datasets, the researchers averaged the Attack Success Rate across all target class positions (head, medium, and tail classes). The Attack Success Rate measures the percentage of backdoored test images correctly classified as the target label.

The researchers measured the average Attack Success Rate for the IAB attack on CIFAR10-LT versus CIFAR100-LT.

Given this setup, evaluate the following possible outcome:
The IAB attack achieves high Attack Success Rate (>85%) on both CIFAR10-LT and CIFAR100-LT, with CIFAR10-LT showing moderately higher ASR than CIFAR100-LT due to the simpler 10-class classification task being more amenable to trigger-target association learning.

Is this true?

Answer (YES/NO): NO